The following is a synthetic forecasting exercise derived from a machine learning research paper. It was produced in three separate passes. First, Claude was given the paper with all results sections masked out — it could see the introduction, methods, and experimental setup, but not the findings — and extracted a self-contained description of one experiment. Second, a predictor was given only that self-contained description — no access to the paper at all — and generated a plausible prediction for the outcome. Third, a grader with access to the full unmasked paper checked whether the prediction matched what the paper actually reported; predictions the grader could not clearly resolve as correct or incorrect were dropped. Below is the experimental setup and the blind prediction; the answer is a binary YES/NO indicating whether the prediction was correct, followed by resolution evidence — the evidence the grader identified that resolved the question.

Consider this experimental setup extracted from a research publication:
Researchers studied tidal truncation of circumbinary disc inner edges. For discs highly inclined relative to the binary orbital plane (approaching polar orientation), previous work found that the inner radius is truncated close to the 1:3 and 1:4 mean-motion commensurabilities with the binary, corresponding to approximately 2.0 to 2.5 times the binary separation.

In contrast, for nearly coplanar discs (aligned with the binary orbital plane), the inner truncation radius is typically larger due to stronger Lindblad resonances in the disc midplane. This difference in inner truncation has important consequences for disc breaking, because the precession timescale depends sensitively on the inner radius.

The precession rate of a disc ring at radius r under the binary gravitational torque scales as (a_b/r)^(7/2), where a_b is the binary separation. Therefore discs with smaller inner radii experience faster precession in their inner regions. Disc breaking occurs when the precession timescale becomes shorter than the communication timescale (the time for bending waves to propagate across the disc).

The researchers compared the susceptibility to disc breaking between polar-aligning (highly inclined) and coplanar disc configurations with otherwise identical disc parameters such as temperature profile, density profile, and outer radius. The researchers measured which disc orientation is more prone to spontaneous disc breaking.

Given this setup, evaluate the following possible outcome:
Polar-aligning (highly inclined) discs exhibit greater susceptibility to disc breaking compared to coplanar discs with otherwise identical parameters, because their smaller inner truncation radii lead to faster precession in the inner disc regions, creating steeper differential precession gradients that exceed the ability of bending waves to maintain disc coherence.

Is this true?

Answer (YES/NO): YES